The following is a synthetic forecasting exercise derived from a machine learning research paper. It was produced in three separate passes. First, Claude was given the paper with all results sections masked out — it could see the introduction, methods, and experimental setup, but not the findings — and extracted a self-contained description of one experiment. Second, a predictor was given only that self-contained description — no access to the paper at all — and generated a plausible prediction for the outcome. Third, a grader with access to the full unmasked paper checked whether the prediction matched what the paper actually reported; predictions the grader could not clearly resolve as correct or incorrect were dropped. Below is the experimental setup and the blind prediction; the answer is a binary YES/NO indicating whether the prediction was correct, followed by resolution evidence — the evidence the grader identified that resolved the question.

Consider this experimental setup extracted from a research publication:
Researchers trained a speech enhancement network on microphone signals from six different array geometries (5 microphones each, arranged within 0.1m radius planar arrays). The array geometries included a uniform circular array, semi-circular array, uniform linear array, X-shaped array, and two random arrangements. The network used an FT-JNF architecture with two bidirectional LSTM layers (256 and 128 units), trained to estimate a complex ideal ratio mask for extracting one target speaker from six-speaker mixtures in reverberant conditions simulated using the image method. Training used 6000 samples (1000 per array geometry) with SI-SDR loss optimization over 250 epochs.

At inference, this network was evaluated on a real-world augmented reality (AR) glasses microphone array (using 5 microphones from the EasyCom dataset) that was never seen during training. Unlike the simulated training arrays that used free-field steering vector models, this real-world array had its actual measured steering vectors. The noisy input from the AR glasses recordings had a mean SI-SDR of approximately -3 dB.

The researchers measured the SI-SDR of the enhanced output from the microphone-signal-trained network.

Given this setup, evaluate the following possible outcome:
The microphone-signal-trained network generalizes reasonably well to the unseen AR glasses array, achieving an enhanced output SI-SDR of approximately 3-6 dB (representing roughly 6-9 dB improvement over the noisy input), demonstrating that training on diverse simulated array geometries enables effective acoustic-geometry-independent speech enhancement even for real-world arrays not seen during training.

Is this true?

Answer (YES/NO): NO